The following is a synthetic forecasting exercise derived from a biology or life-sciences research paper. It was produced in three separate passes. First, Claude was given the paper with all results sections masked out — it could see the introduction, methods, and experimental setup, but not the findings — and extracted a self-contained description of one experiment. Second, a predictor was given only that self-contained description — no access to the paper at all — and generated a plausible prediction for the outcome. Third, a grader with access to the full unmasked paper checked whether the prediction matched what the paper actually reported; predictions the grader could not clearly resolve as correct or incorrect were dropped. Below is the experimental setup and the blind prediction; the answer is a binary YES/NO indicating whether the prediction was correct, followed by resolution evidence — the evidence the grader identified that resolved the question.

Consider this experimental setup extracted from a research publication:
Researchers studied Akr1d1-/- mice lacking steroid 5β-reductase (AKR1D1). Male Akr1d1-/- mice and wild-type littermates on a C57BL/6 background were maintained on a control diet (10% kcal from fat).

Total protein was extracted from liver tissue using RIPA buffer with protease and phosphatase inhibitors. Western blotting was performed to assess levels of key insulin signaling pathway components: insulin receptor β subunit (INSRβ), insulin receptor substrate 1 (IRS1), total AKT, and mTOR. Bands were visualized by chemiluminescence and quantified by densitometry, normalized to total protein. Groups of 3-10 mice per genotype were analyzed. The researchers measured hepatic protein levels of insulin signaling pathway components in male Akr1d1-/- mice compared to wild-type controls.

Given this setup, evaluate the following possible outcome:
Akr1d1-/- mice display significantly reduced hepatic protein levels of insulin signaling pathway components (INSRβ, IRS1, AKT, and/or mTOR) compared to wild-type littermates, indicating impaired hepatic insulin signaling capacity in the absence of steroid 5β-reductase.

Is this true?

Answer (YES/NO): NO